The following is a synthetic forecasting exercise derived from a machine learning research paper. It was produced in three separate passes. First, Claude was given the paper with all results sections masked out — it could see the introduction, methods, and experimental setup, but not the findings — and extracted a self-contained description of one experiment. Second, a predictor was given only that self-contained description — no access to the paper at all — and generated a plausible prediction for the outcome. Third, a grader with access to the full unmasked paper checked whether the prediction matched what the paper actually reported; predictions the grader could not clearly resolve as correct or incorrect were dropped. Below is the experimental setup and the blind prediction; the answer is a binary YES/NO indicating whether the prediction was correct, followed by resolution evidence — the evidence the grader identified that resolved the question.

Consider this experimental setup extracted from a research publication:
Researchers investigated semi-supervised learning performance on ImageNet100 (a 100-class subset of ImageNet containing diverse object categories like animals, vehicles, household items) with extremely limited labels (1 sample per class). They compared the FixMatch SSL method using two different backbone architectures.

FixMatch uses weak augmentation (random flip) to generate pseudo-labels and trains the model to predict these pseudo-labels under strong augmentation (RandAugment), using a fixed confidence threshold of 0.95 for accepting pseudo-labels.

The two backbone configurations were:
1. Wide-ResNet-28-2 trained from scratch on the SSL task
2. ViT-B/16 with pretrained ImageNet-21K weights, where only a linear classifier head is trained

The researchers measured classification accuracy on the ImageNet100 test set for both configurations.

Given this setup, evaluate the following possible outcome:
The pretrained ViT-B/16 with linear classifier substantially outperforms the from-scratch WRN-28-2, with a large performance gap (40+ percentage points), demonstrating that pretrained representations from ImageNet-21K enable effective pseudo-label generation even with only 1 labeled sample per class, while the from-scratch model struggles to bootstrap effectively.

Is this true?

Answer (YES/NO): NO